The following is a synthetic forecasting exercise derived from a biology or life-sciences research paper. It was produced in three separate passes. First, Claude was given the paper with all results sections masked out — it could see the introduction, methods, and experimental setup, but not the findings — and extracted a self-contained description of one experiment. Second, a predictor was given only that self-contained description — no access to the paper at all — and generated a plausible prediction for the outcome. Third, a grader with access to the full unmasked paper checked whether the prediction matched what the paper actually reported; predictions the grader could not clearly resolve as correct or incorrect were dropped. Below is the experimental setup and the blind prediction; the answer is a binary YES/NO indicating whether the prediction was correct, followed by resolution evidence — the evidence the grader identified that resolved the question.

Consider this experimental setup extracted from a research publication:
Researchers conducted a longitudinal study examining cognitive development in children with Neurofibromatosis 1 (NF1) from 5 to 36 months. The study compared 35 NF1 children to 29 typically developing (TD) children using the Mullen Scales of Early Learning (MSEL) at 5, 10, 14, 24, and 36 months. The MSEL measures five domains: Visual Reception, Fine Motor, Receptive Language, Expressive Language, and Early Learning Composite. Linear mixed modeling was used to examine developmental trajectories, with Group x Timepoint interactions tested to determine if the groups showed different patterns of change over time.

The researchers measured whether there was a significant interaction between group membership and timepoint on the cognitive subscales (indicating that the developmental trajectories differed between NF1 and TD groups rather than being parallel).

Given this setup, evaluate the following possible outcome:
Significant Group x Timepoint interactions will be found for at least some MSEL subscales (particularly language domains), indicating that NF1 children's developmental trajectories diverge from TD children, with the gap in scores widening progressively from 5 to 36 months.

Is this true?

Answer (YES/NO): NO